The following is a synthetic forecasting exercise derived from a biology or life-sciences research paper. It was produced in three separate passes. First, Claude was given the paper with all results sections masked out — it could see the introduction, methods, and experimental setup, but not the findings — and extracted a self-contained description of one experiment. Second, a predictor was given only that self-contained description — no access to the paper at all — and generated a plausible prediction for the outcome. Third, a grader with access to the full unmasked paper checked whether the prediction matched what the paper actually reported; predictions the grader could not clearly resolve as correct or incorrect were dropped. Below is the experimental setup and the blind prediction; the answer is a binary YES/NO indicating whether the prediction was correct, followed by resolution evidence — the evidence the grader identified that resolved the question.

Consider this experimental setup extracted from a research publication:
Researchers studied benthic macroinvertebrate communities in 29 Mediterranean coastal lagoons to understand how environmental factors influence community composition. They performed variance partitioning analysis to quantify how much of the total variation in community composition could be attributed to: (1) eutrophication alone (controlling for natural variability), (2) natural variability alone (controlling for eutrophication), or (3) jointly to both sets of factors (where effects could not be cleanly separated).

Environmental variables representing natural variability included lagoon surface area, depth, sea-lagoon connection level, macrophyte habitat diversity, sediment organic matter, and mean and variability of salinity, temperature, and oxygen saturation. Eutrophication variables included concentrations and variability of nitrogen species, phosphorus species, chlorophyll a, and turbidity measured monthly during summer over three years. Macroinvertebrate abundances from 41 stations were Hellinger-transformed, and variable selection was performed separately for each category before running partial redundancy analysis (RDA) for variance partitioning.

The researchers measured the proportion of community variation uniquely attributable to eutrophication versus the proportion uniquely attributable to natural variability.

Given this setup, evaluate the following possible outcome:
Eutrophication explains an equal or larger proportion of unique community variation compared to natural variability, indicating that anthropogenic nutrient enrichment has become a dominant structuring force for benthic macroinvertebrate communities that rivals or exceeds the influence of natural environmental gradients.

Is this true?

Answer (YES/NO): NO